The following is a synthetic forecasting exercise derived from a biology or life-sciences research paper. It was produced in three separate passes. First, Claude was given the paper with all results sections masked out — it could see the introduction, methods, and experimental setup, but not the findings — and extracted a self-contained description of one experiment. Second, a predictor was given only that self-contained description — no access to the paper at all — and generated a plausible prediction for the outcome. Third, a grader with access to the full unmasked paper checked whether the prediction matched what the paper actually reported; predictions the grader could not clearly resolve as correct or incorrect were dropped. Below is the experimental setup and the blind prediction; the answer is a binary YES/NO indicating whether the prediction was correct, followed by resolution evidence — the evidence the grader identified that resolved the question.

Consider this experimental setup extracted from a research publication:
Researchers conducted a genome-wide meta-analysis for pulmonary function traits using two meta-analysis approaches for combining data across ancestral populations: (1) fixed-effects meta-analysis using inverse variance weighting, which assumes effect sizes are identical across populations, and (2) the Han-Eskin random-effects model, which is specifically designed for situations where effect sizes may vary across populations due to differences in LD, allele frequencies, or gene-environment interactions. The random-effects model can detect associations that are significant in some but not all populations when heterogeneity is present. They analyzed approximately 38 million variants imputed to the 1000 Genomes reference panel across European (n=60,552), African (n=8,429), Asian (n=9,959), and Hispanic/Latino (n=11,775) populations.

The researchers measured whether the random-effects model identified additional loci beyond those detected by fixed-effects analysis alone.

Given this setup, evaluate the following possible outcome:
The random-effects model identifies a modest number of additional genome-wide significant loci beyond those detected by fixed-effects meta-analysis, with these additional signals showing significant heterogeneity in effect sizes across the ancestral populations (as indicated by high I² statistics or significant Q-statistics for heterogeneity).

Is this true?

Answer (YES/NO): NO